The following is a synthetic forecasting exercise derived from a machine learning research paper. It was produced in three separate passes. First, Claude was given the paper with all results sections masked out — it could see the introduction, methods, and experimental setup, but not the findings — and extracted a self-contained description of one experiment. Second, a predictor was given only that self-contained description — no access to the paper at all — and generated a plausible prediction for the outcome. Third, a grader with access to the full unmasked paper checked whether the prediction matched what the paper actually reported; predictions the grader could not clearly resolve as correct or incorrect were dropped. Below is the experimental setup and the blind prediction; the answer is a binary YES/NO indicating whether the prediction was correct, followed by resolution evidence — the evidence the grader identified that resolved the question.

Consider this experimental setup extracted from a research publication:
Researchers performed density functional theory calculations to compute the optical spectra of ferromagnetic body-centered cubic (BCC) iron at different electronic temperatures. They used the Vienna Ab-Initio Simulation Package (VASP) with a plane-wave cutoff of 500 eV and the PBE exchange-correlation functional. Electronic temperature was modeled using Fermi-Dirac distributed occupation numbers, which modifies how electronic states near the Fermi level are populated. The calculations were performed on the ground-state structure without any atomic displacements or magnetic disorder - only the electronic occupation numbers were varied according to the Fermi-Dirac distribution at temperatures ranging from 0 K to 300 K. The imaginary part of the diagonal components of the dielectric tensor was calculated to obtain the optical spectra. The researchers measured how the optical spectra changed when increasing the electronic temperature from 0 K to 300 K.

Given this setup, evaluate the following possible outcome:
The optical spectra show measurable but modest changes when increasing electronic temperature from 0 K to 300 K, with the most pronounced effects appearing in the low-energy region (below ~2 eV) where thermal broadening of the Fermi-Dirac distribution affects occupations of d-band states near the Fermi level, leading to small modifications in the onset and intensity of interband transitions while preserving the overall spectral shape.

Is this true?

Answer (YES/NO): NO